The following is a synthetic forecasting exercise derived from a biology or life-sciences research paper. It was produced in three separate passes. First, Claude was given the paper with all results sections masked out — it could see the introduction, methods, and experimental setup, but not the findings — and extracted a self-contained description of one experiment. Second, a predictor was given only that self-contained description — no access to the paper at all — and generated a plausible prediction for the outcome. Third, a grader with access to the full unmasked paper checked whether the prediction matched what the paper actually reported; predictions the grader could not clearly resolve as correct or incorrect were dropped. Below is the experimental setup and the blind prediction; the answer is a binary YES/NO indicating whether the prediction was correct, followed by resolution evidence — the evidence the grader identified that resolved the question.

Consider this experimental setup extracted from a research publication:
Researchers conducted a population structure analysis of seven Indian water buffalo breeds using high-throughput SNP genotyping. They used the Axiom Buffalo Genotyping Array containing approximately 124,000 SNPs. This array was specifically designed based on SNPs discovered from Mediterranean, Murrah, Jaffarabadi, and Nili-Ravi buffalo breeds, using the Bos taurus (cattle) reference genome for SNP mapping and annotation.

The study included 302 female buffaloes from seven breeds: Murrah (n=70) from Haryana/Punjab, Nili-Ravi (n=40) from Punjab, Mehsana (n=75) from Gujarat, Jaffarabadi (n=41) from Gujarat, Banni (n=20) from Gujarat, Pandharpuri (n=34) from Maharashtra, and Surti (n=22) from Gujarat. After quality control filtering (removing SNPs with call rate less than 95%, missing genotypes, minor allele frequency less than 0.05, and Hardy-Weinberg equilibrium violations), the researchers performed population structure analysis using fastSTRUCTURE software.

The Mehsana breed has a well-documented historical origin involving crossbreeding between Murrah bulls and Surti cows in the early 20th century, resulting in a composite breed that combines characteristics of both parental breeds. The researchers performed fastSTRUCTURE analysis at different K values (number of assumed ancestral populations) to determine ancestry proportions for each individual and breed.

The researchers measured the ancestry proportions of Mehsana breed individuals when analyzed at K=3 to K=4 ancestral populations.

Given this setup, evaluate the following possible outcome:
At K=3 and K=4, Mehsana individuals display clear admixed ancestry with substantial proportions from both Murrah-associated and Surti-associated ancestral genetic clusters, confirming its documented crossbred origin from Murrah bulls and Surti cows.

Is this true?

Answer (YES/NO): NO